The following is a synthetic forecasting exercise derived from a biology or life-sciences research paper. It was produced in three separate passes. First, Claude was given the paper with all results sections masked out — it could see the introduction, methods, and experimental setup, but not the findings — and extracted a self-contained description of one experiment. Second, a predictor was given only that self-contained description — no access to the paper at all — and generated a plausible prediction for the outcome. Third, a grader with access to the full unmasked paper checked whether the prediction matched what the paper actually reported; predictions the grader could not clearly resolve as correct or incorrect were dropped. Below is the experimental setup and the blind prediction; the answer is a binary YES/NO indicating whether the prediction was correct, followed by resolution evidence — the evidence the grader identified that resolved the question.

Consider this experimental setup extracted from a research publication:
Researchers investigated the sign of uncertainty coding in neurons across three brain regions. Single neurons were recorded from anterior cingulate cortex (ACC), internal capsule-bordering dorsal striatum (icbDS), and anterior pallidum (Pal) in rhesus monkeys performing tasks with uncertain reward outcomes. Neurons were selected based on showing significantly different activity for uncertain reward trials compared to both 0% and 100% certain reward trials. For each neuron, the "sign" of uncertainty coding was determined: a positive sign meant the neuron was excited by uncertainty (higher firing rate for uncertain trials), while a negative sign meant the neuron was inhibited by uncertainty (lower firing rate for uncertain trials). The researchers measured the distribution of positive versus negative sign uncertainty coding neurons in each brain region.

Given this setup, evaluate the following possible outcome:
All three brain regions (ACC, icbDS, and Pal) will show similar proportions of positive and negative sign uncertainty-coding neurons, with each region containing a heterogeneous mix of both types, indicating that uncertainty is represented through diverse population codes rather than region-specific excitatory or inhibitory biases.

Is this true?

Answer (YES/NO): NO